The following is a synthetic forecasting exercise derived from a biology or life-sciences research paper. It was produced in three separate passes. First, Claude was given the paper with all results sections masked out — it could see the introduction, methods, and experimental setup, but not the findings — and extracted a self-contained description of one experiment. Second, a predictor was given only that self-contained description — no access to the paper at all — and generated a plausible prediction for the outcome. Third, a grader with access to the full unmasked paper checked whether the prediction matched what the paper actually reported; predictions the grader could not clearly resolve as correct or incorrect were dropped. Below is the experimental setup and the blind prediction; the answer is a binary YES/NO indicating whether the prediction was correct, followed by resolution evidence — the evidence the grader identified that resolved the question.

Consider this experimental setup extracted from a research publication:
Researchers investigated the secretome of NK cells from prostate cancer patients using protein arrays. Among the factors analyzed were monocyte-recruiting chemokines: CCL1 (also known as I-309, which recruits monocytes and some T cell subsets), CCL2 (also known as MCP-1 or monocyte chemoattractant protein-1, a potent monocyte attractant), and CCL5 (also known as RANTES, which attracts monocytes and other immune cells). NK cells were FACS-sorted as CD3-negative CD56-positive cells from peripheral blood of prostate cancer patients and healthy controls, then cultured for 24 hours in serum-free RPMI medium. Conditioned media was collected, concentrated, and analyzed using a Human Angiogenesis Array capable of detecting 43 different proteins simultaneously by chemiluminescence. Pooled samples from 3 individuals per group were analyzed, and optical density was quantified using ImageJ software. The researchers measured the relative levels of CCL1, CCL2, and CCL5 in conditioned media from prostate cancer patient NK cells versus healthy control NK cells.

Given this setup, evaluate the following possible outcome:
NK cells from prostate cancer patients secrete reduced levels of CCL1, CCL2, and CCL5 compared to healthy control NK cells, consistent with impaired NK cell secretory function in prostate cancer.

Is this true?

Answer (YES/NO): NO